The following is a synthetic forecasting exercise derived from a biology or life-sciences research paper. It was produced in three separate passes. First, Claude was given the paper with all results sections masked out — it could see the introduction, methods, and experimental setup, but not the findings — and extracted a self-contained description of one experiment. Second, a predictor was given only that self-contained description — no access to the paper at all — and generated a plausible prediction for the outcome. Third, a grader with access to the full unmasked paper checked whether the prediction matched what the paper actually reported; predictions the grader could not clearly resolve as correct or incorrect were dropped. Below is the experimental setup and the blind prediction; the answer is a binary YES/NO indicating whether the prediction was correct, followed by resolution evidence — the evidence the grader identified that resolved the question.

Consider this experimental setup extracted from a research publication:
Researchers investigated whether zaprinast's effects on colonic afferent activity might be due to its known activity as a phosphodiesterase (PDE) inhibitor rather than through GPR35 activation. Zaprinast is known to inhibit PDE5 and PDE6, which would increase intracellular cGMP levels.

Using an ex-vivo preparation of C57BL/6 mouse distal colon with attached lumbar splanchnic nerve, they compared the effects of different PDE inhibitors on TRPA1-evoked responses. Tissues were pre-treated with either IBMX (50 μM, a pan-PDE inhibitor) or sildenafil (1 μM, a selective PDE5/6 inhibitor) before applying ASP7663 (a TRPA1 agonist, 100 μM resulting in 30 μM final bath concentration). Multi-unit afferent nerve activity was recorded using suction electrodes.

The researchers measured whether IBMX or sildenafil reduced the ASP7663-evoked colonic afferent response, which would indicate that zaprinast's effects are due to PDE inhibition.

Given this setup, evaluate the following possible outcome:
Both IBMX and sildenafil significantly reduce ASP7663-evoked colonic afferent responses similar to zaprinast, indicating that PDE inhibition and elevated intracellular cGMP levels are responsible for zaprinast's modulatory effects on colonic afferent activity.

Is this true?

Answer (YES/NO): NO